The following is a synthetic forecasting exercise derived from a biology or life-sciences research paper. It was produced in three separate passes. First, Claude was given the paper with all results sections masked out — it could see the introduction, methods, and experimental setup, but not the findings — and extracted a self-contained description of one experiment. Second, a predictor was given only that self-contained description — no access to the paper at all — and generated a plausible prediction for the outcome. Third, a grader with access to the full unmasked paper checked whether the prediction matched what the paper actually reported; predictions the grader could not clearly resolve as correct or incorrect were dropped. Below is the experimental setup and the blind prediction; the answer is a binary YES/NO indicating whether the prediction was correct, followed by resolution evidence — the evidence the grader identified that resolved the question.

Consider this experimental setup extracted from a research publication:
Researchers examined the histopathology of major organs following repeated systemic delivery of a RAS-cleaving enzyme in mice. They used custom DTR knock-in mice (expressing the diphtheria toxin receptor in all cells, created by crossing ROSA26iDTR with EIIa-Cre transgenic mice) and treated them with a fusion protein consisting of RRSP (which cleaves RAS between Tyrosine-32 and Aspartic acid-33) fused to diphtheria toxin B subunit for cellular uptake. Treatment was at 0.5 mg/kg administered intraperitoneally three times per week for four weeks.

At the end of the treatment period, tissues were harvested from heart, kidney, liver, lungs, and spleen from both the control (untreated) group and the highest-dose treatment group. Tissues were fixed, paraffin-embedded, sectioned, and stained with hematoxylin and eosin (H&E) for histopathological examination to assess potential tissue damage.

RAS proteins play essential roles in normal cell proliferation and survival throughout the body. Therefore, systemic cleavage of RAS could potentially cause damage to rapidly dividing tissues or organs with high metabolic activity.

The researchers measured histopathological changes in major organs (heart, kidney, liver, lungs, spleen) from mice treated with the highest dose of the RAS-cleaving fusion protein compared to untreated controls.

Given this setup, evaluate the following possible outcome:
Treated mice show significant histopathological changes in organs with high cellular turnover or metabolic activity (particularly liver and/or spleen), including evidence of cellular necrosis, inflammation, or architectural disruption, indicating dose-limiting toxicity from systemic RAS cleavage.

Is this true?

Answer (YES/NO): NO